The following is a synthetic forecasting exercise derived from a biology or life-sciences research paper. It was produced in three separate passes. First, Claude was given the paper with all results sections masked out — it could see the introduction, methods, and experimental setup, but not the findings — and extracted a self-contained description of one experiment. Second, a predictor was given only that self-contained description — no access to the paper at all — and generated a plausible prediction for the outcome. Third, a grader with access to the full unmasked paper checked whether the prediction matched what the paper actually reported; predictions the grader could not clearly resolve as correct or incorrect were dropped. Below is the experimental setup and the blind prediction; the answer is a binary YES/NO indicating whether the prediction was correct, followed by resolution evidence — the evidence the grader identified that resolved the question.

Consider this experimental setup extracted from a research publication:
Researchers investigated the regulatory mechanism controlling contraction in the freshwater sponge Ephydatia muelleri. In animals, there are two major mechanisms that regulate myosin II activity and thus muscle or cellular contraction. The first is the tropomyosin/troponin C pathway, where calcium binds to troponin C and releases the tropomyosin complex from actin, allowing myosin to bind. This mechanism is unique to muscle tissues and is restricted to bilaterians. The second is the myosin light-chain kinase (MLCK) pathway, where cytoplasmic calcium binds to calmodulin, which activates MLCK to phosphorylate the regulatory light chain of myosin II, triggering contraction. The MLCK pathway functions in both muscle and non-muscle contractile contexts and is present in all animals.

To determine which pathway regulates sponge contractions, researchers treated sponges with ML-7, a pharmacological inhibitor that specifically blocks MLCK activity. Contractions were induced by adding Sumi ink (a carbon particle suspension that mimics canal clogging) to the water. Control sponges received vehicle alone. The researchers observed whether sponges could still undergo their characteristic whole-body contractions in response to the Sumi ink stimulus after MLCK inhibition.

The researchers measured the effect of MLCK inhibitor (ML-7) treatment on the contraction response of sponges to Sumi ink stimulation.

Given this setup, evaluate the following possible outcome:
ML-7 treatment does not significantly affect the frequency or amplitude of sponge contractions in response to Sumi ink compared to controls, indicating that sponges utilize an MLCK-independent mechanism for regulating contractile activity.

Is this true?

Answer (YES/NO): NO